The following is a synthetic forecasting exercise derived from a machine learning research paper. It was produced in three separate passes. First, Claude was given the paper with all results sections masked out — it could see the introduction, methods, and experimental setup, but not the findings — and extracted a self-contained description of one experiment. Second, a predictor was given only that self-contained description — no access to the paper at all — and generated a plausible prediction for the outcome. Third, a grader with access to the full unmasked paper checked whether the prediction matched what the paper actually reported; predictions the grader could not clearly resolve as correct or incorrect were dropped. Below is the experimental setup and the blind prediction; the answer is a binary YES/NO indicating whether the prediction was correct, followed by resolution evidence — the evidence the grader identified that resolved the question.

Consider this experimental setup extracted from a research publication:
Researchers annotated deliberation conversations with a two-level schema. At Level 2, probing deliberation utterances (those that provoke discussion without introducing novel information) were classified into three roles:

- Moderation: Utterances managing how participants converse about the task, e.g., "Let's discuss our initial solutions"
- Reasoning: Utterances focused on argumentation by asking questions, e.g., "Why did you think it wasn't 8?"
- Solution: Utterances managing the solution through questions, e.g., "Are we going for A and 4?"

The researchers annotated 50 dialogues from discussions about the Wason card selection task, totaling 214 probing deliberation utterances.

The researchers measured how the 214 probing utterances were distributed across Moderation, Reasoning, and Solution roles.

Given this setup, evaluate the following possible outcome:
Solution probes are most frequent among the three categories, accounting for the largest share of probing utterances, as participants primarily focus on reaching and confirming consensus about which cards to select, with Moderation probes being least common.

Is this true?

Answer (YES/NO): NO